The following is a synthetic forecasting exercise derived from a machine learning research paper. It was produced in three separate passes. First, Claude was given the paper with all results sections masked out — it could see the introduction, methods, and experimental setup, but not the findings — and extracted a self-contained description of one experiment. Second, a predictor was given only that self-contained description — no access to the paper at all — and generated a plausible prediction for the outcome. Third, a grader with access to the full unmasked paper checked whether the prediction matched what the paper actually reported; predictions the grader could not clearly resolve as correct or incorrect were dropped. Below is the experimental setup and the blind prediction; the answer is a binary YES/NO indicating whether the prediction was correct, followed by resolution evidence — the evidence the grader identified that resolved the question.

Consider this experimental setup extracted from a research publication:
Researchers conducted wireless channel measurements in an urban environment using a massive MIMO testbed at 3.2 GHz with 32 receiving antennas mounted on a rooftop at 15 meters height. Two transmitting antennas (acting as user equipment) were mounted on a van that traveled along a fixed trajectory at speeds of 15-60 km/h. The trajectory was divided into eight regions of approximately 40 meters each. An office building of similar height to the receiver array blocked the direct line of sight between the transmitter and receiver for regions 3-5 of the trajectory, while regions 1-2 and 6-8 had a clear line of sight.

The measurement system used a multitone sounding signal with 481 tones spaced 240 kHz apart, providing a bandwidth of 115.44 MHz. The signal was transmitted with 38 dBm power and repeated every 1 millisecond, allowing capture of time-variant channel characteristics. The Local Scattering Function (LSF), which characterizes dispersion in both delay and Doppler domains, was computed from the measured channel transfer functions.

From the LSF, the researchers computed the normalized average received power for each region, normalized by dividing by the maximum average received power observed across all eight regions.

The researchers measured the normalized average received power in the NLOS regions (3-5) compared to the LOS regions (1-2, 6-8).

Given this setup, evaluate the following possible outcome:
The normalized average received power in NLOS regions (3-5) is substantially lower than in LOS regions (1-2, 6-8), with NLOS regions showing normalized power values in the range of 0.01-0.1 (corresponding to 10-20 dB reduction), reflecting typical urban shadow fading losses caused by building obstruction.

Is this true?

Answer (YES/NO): YES